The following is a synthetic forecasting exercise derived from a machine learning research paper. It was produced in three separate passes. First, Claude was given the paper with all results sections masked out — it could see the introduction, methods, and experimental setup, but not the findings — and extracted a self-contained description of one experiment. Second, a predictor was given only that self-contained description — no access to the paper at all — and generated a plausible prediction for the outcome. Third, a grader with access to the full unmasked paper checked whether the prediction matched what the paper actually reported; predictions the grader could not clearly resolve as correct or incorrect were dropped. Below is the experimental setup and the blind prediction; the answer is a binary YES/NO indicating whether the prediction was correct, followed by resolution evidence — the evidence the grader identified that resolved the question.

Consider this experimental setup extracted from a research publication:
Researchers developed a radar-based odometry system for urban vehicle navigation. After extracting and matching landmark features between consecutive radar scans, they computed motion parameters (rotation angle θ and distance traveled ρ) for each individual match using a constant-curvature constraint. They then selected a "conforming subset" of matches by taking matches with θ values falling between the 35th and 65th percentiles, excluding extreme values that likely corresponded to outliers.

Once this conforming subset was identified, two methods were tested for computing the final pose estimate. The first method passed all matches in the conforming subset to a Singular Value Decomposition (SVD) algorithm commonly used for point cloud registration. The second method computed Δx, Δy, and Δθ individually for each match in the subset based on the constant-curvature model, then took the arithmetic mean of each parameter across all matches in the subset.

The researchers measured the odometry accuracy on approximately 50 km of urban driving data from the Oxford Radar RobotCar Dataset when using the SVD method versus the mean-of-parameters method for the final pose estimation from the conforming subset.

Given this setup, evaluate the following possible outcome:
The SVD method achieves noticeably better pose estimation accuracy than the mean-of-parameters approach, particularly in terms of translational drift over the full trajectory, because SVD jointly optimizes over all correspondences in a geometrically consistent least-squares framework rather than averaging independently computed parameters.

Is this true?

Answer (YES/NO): NO